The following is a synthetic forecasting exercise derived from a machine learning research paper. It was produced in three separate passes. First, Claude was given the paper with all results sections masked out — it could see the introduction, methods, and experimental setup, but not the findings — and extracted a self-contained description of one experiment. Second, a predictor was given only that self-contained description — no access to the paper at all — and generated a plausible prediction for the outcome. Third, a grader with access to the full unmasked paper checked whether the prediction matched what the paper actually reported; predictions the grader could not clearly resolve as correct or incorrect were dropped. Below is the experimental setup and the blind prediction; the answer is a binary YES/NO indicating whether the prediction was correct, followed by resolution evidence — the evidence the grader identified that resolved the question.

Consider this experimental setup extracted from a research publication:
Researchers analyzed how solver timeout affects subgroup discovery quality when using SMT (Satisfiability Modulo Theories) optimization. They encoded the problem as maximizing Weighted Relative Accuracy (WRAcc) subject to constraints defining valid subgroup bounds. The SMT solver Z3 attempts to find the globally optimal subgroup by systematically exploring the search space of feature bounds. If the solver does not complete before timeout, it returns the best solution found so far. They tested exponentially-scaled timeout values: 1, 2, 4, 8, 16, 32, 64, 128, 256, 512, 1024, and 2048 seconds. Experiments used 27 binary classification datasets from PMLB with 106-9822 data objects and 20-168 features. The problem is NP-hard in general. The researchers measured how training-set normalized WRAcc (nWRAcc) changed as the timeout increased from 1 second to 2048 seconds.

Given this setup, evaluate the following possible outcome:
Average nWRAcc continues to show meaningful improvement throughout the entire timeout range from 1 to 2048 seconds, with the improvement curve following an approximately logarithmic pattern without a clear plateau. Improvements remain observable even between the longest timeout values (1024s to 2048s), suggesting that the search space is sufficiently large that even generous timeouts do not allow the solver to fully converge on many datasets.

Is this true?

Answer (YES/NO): NO